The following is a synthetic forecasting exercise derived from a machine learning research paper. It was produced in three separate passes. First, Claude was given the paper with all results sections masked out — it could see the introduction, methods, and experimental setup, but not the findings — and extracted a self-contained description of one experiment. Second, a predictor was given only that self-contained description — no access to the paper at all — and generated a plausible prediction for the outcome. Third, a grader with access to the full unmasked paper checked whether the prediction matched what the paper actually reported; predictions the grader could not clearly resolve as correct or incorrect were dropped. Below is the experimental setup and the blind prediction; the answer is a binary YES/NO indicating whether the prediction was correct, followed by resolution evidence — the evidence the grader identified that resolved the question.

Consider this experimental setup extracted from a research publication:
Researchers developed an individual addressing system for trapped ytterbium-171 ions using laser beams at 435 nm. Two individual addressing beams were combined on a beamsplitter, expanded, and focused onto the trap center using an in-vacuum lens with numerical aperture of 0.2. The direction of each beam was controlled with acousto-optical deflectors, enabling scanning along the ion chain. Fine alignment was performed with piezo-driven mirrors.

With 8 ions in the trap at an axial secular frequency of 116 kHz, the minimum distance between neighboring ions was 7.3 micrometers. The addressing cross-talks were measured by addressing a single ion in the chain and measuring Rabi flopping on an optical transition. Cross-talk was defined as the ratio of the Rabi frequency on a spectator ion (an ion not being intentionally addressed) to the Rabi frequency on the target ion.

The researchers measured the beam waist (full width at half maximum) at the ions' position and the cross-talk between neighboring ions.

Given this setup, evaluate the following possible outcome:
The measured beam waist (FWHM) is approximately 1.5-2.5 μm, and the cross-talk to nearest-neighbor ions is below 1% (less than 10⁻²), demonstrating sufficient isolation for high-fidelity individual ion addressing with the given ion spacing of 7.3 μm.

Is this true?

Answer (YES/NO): NO